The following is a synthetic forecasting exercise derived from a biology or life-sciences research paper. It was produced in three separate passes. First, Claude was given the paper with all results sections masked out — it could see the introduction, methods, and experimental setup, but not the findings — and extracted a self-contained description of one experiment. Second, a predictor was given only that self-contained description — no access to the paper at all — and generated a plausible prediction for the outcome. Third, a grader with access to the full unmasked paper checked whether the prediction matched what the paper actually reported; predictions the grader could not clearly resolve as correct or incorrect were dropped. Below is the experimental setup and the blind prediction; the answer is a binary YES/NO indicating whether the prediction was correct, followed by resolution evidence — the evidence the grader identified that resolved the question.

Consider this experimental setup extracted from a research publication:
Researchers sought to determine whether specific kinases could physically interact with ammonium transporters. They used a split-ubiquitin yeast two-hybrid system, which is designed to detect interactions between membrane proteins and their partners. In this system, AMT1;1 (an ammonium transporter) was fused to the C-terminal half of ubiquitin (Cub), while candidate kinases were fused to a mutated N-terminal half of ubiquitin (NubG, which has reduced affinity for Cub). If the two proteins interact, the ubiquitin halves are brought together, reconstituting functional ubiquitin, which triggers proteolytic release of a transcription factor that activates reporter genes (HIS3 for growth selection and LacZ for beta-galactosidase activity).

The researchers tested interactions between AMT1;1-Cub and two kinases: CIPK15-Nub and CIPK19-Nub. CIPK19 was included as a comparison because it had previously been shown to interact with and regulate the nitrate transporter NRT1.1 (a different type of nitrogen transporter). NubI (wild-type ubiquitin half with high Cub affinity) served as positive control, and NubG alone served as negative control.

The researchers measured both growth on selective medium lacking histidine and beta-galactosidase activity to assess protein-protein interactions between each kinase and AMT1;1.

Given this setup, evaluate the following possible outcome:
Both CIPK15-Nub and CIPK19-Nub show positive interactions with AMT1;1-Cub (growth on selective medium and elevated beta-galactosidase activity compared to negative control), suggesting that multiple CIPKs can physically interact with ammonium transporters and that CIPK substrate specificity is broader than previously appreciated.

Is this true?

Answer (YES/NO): NO